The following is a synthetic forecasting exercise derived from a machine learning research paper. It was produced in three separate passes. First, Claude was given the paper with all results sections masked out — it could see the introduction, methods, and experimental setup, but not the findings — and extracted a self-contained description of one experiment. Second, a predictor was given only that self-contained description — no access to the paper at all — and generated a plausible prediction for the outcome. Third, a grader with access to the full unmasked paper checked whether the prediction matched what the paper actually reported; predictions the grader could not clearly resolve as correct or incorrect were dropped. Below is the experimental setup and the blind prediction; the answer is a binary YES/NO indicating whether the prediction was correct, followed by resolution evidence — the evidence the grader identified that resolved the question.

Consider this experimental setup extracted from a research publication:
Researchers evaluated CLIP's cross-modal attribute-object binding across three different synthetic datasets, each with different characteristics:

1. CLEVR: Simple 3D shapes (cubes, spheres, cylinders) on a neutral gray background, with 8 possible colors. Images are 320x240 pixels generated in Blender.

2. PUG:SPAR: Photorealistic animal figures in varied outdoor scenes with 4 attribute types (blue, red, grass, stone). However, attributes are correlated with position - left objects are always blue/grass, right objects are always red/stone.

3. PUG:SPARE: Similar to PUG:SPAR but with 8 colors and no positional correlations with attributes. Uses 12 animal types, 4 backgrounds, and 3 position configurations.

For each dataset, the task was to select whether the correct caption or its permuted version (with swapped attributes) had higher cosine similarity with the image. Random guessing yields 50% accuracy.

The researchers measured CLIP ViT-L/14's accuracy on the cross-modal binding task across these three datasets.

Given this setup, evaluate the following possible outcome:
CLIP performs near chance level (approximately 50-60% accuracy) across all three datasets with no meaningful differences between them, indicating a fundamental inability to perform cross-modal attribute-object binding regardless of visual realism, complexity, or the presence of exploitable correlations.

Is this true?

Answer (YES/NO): YES